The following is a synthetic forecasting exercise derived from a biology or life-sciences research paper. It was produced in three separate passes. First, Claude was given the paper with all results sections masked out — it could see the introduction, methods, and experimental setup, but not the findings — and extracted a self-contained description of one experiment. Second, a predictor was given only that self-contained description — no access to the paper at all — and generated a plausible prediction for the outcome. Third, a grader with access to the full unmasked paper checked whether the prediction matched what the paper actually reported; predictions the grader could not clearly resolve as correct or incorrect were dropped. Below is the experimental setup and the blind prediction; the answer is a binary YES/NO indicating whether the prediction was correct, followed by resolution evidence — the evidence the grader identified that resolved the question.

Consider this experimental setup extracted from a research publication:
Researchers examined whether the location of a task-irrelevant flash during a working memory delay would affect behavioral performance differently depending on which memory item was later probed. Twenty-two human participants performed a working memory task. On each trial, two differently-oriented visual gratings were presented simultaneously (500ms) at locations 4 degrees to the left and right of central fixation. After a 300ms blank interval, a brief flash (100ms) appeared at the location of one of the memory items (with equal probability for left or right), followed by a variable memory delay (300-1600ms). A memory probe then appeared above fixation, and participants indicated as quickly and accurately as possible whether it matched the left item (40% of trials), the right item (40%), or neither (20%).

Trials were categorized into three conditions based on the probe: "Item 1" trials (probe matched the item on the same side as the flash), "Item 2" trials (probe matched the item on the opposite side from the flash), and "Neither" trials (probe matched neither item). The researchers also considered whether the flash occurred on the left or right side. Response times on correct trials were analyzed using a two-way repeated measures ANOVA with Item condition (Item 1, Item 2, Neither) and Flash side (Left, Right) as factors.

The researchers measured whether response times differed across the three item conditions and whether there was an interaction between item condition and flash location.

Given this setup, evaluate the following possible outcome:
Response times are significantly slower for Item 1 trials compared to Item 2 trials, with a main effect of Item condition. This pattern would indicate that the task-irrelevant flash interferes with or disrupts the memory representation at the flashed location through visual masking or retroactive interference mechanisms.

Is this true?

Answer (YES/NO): NO